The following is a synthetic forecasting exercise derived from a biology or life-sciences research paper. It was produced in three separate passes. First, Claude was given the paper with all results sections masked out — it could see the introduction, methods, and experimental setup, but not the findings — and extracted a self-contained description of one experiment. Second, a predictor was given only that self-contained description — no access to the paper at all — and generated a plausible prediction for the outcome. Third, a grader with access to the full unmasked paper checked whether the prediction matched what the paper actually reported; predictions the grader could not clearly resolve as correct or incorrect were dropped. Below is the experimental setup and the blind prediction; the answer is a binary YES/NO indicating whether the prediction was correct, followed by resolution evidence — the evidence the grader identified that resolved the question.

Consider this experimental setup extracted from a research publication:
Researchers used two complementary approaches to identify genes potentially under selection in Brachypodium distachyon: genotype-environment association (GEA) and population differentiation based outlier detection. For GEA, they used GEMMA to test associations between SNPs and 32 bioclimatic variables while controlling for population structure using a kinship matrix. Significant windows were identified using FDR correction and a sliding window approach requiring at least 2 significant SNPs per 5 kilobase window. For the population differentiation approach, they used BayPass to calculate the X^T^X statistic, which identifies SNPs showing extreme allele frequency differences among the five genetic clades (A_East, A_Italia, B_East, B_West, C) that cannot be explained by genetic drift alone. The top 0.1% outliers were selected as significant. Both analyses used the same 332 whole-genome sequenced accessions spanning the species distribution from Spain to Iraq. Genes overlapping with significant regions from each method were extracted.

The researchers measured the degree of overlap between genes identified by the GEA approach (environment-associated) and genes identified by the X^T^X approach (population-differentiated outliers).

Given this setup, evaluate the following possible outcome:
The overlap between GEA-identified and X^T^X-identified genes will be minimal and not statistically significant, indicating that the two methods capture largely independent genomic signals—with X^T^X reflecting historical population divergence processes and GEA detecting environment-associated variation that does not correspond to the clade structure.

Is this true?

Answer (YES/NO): YES